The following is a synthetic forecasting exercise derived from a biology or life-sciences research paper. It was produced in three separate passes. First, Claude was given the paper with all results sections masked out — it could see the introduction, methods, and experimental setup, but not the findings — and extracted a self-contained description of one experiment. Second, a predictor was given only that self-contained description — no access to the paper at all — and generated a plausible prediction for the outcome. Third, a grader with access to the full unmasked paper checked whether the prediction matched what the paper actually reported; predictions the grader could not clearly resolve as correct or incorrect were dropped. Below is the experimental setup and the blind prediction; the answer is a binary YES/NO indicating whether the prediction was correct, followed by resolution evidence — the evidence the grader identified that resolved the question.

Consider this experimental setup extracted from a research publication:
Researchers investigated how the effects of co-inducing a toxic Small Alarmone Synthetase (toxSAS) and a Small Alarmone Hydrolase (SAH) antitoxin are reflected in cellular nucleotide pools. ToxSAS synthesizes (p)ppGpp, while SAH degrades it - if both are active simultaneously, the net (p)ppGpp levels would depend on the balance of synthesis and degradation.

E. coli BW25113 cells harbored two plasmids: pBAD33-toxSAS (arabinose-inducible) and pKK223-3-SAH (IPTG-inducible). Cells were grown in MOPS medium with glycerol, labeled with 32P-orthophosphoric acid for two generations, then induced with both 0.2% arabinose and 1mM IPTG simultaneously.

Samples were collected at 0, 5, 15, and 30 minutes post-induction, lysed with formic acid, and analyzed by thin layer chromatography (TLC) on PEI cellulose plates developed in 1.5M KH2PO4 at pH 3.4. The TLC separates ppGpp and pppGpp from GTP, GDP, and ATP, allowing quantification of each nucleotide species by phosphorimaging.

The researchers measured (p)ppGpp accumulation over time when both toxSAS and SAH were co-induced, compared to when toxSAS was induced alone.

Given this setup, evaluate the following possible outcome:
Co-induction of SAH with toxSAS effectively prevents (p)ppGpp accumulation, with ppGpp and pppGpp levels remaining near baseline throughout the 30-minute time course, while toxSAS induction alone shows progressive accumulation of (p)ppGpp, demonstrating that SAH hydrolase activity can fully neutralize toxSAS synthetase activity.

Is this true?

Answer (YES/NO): YES